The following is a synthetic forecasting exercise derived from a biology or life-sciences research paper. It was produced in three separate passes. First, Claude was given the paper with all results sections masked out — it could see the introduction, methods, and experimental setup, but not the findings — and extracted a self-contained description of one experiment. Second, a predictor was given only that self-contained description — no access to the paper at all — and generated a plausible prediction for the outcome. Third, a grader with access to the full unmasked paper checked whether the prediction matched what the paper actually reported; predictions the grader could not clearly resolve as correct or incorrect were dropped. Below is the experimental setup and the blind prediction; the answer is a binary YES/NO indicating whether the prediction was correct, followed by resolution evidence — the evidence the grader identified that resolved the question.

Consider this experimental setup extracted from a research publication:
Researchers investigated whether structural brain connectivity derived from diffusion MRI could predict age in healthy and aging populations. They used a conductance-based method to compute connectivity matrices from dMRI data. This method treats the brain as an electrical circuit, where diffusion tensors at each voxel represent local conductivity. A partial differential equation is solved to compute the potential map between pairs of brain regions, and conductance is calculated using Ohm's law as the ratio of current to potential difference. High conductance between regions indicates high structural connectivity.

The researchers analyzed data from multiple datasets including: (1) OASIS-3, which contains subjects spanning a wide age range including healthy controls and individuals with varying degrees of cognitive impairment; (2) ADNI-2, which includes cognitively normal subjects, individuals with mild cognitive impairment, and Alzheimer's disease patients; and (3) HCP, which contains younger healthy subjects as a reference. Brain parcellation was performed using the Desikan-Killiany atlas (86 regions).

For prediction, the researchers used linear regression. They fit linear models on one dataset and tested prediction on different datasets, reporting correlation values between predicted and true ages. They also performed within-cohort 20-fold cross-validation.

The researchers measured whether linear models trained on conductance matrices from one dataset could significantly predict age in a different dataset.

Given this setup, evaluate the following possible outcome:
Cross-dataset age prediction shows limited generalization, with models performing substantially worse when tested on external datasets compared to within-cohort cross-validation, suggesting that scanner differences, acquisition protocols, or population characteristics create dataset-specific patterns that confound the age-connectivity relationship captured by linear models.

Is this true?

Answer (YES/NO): NO